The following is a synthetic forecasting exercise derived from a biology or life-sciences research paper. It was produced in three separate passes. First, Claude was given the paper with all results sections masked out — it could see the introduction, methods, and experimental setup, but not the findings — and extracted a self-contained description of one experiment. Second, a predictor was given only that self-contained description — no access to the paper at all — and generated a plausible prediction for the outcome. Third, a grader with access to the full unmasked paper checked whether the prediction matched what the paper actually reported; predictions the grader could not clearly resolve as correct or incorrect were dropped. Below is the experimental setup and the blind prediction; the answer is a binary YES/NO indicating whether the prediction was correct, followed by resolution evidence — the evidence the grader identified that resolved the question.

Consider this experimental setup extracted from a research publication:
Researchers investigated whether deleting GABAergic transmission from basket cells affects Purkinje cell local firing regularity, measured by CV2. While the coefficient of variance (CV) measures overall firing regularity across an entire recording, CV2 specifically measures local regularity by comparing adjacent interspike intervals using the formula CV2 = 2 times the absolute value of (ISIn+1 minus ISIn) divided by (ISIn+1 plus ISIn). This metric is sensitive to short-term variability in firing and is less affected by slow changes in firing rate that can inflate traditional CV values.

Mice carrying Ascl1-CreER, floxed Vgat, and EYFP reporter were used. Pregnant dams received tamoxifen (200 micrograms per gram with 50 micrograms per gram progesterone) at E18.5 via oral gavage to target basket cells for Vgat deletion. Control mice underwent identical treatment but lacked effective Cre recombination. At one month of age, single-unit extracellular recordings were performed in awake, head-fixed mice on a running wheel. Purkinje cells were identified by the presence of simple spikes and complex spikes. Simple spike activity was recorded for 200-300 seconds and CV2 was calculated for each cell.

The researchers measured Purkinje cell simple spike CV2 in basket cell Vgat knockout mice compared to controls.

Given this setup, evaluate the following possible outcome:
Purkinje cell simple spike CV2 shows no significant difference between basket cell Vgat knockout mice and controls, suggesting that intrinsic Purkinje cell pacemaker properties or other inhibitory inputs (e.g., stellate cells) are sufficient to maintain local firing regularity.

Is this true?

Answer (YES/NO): YES